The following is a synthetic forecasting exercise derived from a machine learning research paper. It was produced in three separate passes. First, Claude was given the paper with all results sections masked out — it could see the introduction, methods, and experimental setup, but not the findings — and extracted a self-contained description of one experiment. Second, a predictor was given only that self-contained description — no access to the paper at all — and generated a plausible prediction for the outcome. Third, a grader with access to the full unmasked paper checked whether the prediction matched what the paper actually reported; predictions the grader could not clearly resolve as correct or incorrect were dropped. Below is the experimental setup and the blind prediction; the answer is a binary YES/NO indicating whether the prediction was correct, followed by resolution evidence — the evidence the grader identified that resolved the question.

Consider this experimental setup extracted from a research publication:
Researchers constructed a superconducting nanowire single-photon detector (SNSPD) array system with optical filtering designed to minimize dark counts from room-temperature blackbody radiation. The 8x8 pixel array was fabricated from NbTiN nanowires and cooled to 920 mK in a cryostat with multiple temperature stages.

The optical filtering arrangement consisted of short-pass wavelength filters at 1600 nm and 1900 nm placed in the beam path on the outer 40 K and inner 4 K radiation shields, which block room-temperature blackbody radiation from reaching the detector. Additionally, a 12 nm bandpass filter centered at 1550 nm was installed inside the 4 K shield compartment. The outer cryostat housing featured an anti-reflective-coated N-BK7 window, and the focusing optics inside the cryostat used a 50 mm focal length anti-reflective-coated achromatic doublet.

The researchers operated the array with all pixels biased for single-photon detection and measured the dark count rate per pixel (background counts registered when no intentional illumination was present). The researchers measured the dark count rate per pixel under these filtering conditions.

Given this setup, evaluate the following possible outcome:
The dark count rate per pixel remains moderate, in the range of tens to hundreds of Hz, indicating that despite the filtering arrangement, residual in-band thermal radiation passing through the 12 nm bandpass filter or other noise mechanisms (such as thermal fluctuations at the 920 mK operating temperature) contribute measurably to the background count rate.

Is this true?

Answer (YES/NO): YES